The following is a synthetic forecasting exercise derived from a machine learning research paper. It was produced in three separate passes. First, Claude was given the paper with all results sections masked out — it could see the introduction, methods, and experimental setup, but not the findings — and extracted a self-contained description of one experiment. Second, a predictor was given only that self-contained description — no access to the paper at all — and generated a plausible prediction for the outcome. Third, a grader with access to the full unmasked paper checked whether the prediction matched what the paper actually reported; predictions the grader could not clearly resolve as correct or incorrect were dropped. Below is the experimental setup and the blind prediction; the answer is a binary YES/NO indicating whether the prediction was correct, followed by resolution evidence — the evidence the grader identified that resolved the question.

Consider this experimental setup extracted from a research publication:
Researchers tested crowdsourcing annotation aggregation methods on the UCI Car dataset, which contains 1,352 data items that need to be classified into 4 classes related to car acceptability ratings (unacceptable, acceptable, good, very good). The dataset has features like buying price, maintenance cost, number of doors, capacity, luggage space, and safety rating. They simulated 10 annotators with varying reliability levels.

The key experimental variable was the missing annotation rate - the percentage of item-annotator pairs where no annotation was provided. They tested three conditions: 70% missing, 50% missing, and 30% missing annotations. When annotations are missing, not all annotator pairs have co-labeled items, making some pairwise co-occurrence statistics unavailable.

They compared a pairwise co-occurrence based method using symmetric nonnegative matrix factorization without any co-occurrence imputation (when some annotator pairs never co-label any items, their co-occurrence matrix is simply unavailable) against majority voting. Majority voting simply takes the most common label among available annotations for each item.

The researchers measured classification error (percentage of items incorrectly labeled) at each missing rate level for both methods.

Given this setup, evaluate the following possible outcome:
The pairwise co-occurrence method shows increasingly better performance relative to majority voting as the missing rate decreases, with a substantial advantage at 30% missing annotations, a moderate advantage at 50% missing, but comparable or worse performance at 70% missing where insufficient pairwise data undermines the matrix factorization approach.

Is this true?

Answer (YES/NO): NO